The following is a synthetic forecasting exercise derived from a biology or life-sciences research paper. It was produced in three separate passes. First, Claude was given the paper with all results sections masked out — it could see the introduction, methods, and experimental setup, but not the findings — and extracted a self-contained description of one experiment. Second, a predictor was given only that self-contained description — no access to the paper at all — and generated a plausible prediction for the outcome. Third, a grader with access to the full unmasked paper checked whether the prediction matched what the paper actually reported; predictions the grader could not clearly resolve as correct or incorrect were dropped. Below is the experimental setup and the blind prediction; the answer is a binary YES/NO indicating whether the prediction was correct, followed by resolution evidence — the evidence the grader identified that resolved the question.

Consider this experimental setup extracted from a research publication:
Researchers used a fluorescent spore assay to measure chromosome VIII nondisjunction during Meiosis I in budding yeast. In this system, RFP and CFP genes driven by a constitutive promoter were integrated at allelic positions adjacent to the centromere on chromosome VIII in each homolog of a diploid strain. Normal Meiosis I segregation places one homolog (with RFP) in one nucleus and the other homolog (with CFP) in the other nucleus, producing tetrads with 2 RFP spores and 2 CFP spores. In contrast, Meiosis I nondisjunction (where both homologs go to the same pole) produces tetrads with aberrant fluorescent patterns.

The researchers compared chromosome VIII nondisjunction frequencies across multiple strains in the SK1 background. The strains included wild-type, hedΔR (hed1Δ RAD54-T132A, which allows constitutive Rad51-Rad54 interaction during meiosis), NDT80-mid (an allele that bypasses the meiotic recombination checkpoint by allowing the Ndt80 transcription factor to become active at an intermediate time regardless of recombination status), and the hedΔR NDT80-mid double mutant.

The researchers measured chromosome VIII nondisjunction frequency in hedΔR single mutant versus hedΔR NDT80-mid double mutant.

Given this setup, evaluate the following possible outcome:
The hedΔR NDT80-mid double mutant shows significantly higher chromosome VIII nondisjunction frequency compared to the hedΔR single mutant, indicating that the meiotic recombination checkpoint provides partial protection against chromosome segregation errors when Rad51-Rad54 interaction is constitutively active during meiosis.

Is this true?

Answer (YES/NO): YES